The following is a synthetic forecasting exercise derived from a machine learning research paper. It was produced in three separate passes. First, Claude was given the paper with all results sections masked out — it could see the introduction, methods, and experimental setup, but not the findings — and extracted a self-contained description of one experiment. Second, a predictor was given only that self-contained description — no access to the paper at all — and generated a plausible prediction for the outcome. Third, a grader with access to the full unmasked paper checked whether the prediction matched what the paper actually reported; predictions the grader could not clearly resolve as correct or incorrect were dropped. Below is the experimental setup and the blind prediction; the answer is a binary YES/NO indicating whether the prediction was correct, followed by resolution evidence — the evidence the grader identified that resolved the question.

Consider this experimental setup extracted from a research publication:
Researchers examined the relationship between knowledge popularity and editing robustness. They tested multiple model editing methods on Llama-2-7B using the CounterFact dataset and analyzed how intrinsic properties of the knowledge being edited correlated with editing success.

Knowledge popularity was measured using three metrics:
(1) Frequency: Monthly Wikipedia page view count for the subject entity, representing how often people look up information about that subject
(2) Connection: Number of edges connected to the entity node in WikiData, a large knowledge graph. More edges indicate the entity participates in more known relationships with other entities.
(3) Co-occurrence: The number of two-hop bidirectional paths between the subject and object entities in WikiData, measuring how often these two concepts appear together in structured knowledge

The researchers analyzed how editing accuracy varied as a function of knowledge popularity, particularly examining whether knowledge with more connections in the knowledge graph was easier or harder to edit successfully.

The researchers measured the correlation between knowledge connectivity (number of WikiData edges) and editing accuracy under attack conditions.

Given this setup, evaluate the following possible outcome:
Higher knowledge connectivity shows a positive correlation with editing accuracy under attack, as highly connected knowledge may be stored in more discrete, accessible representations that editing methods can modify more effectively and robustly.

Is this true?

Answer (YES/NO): NO